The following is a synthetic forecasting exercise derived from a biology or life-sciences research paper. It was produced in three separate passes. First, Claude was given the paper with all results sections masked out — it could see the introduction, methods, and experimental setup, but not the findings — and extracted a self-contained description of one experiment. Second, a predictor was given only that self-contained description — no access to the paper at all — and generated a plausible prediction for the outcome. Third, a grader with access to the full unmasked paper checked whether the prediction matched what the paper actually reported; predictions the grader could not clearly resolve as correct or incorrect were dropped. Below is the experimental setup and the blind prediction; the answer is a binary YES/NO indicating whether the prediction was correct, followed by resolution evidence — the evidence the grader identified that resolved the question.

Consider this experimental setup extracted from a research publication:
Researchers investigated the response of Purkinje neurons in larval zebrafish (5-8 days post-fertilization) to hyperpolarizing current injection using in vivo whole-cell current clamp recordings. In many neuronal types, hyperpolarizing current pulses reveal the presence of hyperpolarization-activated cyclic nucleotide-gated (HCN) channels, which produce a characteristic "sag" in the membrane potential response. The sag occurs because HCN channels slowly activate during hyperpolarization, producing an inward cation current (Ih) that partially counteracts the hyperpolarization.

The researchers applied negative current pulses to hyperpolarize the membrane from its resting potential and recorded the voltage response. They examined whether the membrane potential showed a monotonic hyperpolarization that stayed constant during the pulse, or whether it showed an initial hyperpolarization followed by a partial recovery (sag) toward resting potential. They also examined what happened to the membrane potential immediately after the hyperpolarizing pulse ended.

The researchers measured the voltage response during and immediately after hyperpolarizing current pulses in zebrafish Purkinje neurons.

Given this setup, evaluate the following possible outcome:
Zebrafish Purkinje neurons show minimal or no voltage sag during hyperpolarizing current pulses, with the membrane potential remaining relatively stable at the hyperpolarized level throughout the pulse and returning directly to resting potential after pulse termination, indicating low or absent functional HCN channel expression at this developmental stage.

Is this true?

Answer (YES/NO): NO